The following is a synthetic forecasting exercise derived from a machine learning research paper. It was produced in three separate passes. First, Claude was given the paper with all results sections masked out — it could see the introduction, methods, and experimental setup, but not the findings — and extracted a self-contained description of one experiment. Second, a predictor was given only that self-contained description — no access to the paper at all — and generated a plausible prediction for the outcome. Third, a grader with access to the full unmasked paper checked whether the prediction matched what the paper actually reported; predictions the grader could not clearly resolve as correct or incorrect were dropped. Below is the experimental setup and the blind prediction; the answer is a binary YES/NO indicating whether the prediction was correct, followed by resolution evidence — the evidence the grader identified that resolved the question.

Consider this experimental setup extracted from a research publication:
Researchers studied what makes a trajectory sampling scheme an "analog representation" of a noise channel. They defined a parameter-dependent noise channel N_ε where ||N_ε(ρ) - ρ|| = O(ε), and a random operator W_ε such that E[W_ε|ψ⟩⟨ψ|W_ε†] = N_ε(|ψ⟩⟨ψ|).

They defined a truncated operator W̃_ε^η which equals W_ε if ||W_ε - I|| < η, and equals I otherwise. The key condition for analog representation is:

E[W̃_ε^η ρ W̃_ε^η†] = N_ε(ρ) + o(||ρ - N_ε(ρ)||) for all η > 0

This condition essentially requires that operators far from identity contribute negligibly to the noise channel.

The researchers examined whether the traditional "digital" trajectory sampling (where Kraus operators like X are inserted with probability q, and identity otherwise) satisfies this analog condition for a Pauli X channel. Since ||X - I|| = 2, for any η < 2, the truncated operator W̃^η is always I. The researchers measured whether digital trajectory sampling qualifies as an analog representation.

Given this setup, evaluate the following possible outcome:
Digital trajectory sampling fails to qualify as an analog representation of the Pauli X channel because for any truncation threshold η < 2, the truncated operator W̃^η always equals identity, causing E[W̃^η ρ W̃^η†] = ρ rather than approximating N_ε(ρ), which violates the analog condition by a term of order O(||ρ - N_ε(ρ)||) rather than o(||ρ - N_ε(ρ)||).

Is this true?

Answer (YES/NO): YES